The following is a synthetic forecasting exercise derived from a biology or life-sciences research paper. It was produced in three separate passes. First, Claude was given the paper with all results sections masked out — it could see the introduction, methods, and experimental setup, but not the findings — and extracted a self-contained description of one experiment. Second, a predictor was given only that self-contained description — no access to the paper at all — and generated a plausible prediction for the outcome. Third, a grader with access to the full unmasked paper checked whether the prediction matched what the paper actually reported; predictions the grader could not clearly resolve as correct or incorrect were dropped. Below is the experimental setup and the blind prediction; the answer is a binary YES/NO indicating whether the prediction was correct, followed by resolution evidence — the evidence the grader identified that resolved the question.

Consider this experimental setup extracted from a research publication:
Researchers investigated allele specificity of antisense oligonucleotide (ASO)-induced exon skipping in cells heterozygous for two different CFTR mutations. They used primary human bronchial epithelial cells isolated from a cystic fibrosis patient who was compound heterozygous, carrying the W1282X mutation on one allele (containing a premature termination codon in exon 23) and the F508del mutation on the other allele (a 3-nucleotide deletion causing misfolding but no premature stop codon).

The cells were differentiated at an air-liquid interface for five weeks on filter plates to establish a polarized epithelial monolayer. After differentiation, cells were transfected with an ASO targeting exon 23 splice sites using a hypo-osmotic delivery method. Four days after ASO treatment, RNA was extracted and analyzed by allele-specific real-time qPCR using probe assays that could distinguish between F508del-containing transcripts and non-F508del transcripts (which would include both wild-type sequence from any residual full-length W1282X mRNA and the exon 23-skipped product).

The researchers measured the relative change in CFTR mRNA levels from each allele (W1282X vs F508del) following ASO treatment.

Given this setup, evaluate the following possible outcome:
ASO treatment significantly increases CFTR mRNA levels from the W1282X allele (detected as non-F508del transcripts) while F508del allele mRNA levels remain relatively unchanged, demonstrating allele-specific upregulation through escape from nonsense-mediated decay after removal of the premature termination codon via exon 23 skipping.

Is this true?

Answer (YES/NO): YES